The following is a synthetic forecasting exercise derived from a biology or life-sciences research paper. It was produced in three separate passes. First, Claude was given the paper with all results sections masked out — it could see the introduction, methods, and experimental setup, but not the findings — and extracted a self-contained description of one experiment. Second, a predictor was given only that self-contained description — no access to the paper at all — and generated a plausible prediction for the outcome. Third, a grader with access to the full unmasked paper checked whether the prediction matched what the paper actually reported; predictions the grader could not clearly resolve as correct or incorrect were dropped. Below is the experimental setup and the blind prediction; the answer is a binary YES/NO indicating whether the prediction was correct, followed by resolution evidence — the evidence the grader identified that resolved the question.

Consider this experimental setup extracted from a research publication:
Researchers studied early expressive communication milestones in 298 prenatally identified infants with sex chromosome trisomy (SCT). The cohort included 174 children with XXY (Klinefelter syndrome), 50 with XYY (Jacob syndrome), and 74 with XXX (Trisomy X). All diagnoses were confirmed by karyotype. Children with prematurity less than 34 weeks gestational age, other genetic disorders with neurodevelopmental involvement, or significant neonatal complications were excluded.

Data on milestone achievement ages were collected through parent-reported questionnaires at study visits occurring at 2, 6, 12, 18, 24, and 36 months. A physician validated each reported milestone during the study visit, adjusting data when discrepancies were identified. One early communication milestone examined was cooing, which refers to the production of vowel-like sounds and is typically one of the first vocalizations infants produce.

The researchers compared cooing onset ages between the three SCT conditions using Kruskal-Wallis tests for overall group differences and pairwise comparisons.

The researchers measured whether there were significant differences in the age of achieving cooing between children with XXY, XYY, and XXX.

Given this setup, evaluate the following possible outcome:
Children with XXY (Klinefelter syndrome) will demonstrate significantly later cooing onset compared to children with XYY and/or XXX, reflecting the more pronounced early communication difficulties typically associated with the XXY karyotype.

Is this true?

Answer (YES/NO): NO